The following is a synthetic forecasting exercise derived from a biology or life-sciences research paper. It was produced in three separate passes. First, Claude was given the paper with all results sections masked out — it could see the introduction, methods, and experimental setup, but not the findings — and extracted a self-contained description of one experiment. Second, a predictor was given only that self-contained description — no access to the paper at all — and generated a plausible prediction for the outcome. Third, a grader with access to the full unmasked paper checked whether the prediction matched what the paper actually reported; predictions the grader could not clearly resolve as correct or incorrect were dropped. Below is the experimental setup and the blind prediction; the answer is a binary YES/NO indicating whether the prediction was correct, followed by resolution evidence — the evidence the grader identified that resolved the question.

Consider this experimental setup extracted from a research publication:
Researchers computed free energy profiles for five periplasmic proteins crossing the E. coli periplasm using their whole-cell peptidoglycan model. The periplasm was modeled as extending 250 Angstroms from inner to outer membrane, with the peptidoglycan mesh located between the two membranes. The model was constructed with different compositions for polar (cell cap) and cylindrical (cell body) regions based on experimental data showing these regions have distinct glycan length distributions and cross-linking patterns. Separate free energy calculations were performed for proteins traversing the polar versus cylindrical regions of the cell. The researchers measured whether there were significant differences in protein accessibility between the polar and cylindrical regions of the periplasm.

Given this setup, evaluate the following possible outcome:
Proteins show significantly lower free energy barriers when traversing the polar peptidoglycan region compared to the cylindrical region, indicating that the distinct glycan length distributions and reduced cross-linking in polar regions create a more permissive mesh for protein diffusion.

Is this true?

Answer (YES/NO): NO